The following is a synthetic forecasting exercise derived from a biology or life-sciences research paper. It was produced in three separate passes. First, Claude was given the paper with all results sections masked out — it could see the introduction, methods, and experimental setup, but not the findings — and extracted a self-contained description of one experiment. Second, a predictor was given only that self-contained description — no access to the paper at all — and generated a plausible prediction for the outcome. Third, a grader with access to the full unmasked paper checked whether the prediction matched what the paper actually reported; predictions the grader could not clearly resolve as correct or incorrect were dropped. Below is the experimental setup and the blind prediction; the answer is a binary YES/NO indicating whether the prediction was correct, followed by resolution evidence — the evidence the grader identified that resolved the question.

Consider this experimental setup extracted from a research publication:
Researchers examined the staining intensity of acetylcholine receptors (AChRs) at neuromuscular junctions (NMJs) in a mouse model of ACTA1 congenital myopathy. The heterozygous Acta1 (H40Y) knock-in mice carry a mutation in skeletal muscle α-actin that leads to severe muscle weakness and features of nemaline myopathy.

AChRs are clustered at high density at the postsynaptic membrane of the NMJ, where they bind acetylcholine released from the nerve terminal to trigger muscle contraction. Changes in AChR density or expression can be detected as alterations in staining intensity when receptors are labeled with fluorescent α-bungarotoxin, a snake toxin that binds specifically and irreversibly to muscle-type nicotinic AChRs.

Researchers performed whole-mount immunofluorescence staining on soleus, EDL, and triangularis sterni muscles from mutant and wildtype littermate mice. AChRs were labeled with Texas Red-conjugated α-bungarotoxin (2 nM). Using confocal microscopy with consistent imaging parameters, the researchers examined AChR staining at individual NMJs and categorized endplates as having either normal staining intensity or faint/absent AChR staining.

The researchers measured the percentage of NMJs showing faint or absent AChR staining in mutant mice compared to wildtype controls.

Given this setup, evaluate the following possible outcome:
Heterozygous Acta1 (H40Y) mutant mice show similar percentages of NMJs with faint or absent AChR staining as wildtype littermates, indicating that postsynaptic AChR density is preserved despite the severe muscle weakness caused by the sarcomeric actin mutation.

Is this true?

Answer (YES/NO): NO